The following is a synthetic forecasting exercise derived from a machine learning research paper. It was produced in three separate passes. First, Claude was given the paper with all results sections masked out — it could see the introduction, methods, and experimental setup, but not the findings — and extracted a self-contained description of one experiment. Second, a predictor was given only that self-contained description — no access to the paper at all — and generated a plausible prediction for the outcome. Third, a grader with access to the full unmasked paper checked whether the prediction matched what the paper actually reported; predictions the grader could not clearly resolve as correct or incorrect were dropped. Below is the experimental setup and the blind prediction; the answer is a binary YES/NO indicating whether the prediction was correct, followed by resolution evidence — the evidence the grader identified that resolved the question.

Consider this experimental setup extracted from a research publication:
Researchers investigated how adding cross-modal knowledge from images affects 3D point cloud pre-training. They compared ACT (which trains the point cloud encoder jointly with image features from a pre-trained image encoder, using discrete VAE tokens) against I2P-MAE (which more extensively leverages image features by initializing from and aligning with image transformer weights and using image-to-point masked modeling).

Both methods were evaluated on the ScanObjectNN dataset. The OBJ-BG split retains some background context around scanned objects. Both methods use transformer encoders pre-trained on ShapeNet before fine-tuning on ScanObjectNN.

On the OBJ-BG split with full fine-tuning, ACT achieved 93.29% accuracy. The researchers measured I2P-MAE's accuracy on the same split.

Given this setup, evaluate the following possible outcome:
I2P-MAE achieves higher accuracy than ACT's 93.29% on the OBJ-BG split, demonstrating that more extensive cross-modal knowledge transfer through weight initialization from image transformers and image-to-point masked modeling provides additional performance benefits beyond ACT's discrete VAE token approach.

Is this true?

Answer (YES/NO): YES